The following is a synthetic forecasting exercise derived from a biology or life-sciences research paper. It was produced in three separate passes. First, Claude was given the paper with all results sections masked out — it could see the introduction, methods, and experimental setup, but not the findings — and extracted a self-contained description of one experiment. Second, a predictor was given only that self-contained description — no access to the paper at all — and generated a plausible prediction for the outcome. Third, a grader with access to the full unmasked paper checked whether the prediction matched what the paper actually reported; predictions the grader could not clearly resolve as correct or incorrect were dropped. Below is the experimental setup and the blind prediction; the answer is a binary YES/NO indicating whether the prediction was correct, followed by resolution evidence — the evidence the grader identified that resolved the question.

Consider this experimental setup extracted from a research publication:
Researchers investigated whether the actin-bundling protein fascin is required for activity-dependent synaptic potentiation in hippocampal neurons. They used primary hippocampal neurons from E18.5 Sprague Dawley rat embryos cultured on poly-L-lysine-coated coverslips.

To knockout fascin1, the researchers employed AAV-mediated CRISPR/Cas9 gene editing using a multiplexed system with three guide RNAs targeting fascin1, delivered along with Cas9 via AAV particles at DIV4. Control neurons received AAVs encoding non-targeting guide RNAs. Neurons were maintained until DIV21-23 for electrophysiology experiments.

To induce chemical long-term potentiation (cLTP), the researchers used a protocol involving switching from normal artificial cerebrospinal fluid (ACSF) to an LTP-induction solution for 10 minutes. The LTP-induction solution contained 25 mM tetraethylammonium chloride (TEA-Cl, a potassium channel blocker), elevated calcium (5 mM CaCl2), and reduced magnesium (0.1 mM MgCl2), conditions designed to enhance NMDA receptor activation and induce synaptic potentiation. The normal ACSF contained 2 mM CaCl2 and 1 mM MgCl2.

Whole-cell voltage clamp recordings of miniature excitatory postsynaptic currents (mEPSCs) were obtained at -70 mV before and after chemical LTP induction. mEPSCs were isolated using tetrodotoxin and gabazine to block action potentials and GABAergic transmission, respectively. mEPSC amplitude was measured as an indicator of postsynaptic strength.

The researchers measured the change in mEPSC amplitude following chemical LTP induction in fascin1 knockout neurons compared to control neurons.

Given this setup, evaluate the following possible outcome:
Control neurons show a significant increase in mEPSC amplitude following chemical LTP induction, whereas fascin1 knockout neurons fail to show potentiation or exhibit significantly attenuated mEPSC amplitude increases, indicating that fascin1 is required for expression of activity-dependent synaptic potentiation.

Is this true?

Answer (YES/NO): YES